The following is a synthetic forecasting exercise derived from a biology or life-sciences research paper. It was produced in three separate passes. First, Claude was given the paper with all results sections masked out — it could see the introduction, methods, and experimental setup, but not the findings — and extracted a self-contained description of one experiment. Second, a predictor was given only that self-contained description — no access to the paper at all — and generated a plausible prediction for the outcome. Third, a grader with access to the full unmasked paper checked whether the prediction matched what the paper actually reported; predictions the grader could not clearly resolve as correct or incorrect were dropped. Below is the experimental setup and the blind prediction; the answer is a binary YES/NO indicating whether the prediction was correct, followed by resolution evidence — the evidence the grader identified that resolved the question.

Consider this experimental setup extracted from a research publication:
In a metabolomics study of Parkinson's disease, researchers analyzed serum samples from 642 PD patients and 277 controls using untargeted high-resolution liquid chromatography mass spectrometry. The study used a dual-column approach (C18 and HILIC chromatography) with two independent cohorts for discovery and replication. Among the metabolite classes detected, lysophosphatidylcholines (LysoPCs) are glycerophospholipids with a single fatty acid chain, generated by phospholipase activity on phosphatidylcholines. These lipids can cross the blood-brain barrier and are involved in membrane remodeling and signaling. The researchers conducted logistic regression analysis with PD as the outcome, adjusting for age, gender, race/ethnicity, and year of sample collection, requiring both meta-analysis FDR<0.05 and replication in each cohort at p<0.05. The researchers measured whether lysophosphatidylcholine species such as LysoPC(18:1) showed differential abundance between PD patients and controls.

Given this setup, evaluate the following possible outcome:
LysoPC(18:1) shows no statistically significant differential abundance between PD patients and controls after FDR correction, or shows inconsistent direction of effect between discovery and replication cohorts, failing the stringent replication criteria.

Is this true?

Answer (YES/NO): NO